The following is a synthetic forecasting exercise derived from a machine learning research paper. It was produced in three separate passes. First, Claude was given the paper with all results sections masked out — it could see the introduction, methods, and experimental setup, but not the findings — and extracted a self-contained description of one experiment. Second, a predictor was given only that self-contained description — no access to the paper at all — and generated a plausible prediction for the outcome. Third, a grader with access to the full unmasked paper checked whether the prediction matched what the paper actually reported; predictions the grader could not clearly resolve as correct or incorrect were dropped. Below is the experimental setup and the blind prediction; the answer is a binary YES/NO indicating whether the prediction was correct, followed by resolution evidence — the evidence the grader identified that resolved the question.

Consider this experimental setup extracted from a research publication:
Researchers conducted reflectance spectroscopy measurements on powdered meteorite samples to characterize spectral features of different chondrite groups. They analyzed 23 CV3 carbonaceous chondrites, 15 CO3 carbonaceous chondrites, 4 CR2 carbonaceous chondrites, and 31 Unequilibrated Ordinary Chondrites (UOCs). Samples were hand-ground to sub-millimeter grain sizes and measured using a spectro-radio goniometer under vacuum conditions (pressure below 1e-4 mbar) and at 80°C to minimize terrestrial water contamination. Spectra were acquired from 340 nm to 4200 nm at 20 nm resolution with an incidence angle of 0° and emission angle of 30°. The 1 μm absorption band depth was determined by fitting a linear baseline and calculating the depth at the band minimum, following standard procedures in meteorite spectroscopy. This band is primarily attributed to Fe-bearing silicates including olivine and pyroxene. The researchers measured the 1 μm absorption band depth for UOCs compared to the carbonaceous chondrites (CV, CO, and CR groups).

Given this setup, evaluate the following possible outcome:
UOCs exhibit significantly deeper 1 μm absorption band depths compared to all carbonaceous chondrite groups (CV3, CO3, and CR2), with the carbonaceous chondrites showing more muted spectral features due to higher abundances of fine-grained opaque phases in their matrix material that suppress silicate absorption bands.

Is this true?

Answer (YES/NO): NO